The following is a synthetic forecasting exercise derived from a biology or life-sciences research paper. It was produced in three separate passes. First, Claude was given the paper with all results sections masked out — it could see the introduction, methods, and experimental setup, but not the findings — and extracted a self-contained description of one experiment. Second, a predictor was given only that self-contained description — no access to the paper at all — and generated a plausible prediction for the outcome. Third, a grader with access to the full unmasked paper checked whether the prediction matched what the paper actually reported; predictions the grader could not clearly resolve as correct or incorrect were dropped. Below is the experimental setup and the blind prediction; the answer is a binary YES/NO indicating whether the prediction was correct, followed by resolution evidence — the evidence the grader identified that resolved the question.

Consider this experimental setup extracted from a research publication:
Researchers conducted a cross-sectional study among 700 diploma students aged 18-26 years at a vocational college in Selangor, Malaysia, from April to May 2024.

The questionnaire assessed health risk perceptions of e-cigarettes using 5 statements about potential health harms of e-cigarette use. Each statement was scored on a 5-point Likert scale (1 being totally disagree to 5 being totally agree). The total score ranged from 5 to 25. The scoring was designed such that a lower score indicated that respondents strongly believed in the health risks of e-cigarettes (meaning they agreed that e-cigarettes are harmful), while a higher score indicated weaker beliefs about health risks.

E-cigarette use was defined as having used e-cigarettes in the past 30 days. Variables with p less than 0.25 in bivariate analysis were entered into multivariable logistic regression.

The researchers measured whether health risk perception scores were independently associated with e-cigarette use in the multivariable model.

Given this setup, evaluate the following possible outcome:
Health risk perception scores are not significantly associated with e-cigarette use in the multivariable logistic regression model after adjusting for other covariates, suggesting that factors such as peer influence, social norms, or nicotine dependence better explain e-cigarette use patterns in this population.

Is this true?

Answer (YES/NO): NO